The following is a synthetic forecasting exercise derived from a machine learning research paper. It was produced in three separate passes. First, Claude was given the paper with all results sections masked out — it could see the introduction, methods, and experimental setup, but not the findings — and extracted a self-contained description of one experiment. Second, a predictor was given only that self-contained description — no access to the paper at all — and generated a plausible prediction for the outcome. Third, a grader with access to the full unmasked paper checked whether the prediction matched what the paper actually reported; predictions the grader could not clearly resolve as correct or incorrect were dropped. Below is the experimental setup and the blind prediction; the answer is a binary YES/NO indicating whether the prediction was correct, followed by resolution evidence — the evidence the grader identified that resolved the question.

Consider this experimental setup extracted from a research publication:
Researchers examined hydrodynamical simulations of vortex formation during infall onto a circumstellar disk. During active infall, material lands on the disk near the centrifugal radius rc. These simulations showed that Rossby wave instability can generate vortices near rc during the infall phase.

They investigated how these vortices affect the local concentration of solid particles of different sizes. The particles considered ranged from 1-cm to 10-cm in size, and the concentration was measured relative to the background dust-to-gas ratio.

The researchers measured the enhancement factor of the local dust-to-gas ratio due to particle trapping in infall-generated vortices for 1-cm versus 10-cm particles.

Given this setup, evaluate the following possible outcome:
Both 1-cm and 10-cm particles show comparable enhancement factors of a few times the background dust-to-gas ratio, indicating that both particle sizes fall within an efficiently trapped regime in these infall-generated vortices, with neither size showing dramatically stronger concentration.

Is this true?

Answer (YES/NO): NO